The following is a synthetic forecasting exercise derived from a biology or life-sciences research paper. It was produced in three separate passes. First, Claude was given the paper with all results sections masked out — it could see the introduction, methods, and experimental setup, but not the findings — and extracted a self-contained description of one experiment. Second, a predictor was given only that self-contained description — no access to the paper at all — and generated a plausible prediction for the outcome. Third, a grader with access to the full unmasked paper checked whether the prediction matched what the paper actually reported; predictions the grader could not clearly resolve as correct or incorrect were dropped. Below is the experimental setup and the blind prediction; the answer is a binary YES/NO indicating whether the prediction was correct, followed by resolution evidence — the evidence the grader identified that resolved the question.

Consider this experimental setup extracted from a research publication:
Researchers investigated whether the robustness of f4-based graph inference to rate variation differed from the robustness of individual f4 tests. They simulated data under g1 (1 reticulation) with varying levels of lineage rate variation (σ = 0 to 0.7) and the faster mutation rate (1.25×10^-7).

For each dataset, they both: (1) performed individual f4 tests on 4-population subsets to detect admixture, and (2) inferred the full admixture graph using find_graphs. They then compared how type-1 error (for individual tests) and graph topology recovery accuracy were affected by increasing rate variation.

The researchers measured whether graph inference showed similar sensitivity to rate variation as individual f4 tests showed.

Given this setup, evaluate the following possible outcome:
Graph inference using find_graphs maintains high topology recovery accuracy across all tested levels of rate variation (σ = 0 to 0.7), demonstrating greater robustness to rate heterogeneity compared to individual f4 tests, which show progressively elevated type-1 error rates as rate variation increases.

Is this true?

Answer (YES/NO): NO